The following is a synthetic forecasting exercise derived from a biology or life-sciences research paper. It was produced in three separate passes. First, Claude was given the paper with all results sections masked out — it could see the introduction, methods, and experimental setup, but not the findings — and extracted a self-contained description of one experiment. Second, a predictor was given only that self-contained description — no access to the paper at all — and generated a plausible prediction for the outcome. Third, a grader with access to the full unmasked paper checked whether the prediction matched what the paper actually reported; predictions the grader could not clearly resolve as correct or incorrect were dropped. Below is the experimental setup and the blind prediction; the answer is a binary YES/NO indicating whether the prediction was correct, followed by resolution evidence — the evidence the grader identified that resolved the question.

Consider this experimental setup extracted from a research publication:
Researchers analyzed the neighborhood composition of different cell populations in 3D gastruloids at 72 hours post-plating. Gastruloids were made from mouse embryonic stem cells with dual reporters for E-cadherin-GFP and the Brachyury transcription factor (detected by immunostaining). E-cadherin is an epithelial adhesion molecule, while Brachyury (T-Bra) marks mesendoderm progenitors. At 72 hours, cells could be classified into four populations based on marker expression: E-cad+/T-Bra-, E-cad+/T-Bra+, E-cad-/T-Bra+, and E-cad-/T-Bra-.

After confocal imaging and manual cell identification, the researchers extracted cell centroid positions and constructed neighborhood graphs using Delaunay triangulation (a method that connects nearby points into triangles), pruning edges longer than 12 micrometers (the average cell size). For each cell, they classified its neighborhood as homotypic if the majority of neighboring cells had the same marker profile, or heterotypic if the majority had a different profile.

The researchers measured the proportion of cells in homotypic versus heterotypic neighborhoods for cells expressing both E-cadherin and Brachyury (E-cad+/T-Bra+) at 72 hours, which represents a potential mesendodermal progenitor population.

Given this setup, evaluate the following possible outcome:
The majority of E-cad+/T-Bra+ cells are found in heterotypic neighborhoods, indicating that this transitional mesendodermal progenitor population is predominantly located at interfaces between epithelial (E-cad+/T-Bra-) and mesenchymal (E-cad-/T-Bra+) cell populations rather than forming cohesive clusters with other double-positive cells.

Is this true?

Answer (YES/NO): NO